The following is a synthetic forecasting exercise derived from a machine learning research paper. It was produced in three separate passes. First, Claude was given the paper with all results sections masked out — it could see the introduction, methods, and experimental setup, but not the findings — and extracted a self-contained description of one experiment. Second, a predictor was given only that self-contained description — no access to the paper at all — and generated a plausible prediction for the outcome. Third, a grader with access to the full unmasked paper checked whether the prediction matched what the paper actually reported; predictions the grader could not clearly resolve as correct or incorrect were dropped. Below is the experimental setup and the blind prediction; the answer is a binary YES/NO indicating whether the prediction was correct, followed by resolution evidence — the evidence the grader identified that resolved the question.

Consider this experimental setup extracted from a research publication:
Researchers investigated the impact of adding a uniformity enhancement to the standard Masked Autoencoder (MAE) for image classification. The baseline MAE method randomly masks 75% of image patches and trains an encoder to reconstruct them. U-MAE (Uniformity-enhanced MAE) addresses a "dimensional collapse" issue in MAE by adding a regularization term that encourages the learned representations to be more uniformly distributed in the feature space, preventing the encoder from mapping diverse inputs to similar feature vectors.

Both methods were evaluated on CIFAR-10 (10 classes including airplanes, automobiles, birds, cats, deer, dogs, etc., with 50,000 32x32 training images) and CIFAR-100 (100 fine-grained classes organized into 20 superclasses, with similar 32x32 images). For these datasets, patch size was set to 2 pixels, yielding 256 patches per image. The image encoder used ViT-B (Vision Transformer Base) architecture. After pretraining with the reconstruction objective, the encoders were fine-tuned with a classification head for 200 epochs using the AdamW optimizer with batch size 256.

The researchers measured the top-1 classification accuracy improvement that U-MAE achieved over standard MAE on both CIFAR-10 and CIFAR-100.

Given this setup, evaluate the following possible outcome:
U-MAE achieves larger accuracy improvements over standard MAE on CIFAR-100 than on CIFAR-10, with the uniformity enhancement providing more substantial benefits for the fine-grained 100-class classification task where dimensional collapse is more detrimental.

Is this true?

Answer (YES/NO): NO